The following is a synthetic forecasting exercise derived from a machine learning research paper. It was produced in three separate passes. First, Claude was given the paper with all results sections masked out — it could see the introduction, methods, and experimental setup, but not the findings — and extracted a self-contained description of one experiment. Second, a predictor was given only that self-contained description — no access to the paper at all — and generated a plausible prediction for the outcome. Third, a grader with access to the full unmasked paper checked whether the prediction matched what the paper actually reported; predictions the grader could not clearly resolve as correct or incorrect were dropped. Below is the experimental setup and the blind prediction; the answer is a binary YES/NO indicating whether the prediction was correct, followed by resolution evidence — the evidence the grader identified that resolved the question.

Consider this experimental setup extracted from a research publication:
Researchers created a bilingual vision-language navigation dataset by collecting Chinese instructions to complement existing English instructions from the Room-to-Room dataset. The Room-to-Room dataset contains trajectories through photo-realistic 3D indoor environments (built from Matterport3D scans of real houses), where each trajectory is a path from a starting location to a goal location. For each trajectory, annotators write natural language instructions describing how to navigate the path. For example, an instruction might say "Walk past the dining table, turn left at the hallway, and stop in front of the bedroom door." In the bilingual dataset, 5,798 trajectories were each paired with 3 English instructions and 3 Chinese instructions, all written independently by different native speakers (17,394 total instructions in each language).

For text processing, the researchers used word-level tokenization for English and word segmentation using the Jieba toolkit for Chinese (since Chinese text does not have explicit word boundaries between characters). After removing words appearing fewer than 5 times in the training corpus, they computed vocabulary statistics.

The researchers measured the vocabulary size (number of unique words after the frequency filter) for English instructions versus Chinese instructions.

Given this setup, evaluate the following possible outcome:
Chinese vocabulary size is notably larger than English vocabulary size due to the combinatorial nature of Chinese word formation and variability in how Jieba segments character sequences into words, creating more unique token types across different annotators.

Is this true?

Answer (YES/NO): NO